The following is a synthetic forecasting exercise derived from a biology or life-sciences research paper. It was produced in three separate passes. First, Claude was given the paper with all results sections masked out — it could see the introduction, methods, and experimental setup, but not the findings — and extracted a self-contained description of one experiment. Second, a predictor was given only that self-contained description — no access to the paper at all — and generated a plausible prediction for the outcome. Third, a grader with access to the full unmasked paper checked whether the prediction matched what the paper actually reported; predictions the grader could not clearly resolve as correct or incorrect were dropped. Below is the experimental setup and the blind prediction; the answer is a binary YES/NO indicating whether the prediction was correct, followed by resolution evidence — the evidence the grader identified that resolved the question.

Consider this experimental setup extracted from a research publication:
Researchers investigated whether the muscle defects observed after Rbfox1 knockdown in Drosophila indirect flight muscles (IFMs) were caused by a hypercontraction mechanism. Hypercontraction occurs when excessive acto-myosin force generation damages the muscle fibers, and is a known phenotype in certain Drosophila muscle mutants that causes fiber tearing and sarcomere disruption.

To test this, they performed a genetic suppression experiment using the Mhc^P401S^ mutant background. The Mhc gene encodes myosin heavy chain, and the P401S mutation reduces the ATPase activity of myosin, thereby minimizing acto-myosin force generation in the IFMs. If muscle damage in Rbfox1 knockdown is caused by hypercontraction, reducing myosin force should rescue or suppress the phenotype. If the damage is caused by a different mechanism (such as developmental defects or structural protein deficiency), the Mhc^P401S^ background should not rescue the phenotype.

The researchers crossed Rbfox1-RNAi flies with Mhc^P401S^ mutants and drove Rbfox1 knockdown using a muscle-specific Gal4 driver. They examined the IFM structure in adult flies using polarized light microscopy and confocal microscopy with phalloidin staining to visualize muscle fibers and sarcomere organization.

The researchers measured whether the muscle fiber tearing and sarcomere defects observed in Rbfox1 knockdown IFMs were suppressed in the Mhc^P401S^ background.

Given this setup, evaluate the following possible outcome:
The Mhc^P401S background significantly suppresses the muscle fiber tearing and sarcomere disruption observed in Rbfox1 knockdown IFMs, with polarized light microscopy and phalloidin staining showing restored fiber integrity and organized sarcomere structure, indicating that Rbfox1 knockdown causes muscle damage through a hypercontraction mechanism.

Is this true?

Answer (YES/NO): YES